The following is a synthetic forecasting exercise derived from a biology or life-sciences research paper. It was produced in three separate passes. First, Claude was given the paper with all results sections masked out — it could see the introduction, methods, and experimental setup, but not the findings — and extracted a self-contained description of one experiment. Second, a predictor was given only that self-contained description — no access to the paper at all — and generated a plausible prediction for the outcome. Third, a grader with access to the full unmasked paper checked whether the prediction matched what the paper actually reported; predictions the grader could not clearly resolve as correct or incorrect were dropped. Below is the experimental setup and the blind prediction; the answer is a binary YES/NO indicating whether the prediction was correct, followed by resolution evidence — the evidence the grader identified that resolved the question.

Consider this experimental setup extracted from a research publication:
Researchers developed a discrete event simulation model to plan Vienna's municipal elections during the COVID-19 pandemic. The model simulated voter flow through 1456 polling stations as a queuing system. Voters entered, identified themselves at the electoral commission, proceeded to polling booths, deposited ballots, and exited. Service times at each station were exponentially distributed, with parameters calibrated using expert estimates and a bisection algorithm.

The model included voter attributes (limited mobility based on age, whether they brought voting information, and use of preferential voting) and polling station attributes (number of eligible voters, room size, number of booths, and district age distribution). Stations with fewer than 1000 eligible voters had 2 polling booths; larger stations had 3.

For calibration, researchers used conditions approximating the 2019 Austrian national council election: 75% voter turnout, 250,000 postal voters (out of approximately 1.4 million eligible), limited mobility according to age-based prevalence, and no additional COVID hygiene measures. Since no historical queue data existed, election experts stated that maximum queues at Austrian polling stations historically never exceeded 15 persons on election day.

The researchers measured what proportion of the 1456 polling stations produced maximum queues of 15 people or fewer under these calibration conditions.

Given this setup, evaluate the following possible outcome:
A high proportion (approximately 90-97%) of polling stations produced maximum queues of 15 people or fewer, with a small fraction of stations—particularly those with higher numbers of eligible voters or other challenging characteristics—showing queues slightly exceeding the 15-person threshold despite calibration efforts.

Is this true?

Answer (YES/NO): NO